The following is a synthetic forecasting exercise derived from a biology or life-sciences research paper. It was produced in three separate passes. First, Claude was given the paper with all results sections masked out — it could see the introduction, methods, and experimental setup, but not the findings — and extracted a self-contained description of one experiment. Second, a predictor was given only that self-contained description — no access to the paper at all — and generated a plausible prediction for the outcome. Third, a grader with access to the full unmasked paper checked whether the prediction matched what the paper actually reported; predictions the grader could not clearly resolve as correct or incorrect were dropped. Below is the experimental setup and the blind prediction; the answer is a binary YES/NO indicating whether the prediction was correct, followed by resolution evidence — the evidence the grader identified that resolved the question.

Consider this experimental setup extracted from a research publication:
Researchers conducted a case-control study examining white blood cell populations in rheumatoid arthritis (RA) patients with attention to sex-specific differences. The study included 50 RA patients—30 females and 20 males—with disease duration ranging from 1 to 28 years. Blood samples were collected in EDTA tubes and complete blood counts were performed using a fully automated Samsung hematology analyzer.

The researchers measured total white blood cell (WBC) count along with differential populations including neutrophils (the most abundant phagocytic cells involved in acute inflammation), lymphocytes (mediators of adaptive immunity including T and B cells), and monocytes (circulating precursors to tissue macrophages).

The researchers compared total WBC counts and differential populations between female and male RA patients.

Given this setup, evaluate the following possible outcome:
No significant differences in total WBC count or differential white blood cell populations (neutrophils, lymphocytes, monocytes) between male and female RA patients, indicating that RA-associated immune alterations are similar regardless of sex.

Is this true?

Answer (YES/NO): NO